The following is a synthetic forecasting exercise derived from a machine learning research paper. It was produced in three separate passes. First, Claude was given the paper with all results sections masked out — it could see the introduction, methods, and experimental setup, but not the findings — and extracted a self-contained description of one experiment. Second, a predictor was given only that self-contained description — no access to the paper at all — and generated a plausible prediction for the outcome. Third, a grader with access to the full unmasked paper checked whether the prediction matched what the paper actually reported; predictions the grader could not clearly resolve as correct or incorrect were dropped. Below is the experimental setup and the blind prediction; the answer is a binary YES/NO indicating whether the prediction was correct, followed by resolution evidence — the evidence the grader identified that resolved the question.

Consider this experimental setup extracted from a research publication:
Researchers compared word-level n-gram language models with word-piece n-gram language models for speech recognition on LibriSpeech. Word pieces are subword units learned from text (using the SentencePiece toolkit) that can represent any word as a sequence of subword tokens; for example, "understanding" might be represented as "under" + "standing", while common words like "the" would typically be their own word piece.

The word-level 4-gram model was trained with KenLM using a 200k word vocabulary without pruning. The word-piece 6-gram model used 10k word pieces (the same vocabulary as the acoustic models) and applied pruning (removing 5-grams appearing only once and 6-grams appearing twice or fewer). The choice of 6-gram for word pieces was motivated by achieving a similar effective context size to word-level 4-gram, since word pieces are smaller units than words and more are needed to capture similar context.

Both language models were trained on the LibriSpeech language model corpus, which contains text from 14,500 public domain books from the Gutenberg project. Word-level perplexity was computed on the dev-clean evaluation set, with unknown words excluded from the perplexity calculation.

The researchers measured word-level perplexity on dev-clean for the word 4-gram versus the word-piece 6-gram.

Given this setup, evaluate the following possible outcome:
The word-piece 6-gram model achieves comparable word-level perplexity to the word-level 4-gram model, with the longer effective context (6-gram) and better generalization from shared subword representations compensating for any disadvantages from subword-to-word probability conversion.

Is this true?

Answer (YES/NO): YES